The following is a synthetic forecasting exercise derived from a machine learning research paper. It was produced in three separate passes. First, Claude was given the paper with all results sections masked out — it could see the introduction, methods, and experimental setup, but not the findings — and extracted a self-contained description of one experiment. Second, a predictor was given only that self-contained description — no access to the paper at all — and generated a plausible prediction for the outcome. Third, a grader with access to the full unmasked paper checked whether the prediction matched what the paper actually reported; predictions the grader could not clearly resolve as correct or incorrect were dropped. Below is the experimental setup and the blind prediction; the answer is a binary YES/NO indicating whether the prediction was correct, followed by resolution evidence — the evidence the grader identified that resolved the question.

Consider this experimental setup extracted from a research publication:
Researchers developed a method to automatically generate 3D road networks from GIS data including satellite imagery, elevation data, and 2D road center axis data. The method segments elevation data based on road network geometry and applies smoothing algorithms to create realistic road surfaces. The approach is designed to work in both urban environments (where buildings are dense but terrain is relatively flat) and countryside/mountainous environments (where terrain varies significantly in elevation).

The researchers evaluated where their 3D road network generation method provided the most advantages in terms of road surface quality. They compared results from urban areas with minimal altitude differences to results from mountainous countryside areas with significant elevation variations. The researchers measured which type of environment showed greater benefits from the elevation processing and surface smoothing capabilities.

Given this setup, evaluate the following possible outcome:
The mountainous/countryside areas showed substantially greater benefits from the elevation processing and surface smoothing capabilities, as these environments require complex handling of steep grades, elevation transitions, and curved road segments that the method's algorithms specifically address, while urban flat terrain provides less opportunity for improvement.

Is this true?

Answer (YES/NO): YES